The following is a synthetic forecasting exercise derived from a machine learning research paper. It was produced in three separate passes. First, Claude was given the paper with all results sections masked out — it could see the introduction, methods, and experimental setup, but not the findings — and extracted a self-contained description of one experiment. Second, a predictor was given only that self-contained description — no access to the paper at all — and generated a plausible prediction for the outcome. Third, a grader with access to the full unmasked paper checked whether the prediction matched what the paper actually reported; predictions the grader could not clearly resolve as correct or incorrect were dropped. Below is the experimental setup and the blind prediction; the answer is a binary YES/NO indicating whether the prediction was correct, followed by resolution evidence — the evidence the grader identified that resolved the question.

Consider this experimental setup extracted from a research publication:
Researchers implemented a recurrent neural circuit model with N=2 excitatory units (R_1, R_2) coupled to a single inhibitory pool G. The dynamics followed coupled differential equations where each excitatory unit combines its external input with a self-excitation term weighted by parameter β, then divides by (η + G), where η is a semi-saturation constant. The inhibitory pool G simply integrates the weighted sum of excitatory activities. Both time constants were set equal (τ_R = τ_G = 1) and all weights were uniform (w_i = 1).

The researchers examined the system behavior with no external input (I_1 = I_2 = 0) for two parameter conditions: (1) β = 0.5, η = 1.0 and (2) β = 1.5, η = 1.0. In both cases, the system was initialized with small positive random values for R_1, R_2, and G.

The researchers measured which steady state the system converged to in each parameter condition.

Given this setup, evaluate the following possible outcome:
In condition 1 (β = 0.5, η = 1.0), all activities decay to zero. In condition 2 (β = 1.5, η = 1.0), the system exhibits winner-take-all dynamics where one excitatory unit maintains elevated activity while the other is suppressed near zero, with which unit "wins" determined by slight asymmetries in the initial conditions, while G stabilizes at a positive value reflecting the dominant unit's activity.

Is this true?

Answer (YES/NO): NO